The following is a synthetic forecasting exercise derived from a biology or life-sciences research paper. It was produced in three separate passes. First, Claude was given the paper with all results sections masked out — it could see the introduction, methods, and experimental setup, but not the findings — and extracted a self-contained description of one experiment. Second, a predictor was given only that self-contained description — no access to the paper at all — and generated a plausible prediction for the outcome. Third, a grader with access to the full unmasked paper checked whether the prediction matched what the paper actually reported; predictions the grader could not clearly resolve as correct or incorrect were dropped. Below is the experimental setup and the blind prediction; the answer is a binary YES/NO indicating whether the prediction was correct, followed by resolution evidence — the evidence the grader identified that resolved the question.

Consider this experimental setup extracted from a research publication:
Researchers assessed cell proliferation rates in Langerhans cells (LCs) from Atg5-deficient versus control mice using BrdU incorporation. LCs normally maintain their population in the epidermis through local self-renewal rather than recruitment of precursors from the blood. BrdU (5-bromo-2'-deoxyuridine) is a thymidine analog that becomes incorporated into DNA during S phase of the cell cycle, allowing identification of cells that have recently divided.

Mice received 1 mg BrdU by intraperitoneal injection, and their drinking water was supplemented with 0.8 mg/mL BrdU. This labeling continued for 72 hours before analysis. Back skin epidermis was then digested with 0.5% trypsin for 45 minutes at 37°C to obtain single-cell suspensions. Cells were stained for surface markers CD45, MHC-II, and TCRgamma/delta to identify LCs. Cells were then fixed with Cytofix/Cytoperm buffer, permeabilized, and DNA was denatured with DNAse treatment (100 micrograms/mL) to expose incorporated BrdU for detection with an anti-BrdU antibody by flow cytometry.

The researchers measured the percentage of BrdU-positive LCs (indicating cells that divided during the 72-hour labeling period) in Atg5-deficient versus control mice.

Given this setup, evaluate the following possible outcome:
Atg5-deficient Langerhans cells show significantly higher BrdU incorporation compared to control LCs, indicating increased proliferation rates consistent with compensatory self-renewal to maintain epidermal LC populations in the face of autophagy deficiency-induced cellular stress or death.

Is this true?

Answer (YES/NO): NO